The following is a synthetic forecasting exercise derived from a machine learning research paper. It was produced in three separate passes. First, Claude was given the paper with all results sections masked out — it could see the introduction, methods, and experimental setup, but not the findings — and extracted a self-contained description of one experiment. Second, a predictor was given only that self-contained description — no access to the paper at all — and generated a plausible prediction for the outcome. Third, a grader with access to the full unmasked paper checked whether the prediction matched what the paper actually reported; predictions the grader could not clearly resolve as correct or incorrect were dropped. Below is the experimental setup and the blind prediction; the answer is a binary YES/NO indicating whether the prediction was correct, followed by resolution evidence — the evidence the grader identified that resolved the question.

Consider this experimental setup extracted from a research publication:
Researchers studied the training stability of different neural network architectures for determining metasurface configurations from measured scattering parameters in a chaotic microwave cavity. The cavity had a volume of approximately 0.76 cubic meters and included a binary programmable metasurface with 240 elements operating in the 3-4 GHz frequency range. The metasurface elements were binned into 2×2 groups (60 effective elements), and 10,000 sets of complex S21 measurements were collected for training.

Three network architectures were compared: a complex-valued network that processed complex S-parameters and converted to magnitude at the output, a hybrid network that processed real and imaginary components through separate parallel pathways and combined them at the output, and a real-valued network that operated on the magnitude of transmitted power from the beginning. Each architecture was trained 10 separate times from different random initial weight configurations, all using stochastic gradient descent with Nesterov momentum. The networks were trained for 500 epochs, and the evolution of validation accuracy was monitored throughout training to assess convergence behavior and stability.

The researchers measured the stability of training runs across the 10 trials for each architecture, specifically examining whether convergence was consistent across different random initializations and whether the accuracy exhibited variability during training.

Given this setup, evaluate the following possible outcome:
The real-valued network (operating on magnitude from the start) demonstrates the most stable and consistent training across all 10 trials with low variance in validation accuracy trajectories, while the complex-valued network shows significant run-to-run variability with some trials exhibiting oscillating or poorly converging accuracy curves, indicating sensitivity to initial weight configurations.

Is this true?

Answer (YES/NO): NO